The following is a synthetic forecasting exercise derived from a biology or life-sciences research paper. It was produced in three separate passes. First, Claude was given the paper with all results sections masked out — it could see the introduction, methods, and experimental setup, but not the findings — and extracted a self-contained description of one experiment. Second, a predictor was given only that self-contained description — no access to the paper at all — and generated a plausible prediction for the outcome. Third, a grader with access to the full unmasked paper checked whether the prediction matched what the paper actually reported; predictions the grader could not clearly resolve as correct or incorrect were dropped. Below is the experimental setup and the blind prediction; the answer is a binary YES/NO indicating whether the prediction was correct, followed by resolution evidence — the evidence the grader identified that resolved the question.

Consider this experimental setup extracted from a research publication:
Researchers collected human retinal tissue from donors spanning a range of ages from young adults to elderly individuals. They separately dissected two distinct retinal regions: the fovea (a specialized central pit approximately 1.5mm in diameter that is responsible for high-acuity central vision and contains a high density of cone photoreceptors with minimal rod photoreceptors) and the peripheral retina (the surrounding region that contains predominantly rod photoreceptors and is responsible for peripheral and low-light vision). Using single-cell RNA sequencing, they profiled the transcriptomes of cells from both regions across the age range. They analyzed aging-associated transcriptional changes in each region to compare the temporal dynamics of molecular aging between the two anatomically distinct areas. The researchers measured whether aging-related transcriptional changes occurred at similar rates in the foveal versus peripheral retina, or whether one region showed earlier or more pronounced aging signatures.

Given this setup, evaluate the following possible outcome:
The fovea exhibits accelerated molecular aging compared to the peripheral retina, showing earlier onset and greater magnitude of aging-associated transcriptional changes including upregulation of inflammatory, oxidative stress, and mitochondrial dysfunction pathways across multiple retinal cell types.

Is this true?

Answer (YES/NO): NO